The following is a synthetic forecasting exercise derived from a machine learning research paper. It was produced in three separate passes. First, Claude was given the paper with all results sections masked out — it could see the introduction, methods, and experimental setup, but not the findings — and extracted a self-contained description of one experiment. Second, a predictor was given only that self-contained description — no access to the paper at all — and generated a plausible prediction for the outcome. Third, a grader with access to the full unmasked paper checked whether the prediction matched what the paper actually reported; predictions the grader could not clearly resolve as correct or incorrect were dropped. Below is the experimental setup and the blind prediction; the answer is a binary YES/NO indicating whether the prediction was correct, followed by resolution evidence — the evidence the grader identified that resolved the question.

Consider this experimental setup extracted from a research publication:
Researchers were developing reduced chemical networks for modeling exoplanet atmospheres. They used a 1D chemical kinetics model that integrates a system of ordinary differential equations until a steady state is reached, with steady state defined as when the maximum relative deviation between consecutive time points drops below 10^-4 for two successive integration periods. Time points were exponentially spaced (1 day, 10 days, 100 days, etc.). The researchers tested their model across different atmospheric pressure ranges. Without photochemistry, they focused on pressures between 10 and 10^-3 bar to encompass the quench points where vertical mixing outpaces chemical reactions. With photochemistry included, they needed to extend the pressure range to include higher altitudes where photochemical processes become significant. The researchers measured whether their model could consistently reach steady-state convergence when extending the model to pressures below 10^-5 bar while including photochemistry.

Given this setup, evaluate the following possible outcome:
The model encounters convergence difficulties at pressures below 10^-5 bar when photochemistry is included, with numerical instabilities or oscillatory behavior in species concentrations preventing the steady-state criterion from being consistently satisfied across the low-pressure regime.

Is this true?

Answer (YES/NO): YES